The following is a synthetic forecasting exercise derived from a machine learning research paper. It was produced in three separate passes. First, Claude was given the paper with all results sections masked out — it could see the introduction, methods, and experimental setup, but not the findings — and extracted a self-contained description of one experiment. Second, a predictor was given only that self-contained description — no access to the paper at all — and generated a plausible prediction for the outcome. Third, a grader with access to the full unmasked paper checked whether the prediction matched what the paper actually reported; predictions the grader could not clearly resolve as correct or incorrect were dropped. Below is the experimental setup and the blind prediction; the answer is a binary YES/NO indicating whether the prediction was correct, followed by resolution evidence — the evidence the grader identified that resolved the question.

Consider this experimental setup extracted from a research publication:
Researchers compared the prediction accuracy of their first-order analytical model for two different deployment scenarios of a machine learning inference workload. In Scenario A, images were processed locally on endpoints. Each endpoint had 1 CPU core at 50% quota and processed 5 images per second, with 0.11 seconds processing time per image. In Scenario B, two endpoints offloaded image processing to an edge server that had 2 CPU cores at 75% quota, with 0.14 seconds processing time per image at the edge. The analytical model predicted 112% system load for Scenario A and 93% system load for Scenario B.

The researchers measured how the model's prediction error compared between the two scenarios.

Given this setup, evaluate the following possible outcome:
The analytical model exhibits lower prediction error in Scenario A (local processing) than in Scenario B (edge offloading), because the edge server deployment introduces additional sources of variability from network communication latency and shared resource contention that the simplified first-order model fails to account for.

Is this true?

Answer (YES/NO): NO